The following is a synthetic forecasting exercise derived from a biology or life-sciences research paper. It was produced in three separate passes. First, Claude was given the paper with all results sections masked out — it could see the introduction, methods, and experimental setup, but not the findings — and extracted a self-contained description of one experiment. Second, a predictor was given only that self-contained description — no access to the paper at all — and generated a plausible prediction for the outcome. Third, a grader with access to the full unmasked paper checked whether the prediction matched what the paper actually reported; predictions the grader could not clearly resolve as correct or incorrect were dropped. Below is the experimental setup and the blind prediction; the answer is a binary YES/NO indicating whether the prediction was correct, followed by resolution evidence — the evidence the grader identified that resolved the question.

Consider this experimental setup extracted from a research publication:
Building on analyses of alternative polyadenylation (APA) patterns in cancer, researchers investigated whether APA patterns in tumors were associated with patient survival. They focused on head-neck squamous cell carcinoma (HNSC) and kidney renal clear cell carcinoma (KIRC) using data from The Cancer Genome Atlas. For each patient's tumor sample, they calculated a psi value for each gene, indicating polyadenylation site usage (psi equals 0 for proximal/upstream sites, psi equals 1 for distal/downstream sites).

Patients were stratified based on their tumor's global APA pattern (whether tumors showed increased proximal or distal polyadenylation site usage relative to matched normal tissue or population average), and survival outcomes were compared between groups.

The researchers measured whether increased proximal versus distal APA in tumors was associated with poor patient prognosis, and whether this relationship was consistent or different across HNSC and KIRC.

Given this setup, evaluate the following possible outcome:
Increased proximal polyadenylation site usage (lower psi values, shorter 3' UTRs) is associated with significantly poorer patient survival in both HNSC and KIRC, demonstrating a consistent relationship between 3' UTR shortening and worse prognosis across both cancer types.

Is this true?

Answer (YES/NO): NO